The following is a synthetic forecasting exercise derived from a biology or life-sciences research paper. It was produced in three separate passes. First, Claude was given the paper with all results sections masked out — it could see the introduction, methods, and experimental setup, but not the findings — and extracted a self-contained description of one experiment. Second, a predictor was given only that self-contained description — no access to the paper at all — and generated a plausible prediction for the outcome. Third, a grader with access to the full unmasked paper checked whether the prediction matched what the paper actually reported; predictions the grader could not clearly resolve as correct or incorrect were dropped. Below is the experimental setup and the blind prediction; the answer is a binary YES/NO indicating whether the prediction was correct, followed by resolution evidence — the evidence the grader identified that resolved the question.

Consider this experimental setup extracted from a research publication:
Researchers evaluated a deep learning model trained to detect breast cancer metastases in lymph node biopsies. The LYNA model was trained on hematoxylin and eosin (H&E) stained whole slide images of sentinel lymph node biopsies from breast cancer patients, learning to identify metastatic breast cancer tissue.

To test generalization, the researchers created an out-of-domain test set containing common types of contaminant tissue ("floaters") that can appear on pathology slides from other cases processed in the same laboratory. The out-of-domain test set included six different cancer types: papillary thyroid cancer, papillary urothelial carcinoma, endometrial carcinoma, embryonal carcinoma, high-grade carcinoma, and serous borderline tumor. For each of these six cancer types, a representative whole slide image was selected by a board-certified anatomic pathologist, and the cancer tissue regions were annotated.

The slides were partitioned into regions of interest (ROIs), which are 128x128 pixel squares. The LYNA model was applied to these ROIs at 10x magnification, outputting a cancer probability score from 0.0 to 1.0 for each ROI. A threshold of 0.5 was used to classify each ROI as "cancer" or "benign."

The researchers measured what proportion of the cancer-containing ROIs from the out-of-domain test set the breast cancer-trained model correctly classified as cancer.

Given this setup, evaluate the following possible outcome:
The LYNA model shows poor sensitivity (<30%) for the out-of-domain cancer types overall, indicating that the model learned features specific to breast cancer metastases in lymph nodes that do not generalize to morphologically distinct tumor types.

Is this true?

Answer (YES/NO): NO